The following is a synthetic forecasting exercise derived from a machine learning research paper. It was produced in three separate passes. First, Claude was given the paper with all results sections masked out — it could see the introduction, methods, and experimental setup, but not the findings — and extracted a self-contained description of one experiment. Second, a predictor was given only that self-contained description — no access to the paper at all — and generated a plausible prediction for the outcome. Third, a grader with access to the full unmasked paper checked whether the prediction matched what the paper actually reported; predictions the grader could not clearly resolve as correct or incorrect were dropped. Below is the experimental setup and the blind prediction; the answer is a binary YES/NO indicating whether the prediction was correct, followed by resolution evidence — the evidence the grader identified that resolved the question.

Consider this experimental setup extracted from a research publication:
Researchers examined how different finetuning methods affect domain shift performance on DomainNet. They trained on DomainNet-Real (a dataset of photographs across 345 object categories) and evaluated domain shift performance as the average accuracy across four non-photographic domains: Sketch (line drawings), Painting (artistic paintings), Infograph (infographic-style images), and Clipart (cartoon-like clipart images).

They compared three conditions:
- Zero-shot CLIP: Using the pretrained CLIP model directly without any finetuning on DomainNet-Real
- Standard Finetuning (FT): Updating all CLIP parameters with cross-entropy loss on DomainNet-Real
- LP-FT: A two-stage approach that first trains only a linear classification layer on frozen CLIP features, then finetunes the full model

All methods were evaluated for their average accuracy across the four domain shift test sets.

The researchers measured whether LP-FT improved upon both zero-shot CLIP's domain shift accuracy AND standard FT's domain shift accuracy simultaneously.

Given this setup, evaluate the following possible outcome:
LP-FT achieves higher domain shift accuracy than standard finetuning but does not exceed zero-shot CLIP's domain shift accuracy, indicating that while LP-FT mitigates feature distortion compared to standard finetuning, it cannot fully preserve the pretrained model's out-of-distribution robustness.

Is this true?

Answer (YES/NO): YES